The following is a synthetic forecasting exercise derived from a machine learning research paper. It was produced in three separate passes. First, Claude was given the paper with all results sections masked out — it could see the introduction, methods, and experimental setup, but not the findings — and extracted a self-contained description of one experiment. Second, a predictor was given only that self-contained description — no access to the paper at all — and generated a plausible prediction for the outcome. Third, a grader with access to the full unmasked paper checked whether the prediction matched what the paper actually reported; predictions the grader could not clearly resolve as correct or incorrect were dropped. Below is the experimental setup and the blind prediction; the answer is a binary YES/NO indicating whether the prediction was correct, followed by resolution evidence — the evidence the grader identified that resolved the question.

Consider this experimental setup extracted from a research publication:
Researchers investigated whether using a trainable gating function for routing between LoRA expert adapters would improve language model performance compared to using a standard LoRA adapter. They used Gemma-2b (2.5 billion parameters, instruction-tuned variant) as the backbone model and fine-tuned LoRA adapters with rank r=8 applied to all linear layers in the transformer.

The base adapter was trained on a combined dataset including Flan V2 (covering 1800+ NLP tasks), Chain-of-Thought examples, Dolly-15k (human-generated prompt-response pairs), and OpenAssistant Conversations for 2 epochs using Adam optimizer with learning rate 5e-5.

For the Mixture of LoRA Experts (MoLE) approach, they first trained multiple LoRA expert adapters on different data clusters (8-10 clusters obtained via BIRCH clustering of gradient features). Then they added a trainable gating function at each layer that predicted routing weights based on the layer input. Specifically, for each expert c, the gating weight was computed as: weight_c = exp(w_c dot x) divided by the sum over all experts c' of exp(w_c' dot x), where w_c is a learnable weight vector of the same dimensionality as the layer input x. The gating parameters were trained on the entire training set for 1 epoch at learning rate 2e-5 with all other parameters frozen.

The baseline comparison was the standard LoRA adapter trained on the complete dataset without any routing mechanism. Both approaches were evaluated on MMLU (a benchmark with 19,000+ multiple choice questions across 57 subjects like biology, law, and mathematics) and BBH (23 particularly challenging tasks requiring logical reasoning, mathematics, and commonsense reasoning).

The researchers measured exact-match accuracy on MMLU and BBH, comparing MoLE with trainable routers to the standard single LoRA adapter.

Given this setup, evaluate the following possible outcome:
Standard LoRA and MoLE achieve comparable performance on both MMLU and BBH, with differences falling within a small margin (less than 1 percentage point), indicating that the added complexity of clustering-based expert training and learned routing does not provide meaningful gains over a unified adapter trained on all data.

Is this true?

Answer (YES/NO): NO